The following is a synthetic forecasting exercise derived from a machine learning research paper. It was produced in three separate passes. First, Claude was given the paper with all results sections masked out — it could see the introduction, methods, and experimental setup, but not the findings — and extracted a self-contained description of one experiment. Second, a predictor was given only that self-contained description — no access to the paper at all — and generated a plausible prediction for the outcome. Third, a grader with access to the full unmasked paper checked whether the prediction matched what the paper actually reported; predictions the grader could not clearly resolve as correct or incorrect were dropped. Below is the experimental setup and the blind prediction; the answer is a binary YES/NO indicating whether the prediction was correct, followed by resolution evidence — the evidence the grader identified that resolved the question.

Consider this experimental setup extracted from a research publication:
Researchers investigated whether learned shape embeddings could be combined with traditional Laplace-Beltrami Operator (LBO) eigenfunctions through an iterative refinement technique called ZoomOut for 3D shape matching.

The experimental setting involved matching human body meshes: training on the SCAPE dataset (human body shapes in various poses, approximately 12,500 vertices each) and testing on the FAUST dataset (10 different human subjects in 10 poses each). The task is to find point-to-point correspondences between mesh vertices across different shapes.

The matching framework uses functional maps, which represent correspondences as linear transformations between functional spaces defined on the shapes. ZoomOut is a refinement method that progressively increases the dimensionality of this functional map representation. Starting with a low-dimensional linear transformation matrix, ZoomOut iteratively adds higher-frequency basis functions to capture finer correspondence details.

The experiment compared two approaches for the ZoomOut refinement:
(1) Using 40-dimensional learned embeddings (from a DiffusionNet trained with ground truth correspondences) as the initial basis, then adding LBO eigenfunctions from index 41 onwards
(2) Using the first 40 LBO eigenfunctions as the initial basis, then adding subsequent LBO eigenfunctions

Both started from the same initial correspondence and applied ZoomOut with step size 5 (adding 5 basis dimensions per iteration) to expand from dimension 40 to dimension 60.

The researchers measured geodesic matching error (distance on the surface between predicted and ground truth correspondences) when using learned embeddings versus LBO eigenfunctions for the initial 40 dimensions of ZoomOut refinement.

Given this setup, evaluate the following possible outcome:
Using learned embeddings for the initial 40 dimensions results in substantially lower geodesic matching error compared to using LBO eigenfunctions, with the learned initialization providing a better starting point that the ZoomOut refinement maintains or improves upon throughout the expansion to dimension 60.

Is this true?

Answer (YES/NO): YES